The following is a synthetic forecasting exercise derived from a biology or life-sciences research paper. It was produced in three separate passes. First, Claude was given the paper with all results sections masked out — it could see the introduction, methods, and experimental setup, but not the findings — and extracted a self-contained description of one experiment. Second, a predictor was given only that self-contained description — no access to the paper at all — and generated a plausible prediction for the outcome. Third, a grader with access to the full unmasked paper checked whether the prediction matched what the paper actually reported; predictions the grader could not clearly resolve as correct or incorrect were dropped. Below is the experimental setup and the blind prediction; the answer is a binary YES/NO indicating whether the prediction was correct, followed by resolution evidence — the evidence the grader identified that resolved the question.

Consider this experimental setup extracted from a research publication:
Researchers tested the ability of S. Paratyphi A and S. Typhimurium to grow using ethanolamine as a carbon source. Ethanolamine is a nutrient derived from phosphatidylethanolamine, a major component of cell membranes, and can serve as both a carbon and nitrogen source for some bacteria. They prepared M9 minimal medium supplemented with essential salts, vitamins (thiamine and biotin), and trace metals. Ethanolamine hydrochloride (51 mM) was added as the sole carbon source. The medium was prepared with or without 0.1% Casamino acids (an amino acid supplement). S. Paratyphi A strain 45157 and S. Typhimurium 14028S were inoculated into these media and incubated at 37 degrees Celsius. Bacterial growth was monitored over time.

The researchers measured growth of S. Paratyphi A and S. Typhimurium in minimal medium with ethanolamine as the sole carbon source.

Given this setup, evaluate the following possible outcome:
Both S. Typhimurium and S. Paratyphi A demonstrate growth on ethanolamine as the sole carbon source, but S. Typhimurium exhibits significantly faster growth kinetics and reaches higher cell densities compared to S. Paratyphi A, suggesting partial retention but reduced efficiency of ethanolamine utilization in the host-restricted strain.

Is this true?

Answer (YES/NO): NO